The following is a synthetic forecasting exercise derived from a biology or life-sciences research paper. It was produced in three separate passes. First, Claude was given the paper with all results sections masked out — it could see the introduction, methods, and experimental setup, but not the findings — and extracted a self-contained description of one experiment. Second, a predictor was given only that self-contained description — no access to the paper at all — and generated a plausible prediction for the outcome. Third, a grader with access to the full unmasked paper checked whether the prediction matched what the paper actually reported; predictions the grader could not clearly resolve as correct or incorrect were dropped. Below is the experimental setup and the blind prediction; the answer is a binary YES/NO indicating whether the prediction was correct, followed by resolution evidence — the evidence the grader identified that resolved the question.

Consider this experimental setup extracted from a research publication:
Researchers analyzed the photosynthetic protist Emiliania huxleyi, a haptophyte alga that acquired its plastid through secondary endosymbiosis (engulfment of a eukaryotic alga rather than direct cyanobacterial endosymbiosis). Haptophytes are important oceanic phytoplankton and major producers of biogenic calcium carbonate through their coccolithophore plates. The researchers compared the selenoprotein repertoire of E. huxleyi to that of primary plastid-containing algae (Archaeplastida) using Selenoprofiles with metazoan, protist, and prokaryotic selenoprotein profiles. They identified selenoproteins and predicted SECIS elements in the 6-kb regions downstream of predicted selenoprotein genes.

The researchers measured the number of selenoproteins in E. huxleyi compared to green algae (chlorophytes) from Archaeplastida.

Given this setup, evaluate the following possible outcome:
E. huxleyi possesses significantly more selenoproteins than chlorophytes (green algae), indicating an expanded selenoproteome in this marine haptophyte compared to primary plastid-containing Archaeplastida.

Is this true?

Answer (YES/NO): NO